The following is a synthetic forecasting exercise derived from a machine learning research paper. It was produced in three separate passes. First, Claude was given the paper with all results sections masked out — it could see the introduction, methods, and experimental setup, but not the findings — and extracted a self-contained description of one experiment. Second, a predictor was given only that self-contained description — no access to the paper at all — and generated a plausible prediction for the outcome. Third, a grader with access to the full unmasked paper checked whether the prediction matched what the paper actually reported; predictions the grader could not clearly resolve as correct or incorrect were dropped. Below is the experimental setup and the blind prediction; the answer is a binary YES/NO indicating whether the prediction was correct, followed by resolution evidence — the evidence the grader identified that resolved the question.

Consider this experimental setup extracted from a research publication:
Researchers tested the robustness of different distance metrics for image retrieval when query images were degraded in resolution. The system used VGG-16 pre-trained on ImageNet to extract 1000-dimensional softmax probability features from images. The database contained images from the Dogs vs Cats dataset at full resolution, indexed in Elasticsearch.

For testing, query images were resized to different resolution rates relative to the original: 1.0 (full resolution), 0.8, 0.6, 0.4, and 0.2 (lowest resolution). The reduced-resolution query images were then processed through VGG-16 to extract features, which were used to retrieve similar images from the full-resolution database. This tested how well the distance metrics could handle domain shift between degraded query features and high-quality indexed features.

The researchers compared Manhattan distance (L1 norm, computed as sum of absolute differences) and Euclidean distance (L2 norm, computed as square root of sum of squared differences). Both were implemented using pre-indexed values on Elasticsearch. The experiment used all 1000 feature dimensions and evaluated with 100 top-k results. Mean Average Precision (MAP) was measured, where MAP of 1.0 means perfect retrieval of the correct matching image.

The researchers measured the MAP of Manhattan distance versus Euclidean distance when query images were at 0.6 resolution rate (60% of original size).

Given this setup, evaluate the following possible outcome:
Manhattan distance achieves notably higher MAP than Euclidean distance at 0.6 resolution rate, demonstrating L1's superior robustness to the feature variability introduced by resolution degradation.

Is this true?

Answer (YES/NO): YES